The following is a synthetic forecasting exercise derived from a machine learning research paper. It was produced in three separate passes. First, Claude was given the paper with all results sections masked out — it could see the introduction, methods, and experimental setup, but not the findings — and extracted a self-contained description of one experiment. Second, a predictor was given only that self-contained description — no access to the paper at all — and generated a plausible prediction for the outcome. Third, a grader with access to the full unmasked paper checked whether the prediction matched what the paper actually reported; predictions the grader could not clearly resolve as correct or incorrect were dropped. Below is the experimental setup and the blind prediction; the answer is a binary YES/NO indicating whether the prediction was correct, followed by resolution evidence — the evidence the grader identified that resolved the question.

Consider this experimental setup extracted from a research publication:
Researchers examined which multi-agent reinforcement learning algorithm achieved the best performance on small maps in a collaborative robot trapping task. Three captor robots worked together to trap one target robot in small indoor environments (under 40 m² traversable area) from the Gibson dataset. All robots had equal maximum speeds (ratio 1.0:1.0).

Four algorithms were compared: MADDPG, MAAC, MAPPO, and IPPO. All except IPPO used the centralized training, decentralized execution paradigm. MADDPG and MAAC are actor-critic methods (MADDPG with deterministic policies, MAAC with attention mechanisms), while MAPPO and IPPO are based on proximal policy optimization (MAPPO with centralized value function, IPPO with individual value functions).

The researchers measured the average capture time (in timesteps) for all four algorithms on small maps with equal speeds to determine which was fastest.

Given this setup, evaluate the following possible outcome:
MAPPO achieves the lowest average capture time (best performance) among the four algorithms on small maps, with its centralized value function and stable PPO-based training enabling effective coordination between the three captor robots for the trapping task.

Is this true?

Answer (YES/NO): NO